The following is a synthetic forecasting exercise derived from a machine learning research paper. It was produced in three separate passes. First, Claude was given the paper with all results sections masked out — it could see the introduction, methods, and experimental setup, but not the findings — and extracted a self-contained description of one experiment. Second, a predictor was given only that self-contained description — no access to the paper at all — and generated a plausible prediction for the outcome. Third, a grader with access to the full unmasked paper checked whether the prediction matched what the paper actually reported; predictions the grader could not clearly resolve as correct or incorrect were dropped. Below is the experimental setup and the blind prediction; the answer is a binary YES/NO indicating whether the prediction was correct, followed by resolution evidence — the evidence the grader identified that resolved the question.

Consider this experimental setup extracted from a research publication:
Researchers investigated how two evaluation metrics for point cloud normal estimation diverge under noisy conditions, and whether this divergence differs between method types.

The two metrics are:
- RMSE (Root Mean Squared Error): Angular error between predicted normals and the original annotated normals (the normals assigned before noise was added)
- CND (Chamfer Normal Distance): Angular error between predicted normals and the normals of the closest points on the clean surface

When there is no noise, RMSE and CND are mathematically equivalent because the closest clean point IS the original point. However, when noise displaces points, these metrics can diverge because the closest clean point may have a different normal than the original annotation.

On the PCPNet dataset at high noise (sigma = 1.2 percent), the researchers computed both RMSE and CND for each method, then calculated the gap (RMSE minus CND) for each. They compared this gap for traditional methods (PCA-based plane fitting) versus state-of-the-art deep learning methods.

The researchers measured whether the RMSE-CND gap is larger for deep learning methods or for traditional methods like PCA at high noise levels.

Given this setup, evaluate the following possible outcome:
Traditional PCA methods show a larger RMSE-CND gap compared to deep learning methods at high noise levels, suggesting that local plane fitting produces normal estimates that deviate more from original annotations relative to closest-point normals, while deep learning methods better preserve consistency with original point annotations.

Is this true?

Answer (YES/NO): NO